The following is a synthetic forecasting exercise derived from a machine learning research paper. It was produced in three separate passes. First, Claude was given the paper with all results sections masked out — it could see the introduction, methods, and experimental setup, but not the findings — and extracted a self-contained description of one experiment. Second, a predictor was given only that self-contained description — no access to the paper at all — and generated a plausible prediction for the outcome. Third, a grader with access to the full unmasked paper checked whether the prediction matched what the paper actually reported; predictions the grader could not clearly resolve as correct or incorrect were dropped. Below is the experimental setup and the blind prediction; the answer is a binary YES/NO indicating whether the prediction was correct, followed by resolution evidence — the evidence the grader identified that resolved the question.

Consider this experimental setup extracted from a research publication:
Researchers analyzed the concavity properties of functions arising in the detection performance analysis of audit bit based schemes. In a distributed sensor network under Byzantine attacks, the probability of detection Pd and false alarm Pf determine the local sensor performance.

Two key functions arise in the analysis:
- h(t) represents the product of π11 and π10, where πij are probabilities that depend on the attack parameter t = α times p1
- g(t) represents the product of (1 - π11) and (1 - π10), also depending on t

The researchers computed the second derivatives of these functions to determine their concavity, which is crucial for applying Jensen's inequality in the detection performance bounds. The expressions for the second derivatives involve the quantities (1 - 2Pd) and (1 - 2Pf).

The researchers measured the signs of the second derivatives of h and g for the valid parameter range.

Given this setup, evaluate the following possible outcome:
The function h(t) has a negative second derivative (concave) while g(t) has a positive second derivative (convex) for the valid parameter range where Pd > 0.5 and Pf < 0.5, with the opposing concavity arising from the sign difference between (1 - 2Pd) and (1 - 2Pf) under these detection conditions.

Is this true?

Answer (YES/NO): NO